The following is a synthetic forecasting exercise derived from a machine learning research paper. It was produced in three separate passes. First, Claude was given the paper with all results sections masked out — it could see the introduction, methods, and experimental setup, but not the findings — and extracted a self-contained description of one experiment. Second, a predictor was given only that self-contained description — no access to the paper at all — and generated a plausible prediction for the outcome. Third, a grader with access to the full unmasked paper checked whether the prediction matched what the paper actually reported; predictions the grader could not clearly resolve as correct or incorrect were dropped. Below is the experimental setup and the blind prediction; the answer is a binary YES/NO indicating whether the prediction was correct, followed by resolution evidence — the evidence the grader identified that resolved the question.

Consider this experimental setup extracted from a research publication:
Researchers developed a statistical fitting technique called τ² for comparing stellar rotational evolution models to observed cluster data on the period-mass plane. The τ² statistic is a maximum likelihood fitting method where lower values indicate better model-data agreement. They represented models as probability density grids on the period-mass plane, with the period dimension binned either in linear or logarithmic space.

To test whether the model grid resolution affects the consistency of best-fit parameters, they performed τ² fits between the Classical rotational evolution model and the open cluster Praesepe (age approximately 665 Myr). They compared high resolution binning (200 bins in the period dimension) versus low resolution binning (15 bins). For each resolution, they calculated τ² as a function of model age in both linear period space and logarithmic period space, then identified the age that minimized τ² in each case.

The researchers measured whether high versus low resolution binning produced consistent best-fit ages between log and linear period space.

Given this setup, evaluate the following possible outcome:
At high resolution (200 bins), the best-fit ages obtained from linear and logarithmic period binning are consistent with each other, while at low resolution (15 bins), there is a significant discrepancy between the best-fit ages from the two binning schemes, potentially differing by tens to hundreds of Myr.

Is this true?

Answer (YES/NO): YES